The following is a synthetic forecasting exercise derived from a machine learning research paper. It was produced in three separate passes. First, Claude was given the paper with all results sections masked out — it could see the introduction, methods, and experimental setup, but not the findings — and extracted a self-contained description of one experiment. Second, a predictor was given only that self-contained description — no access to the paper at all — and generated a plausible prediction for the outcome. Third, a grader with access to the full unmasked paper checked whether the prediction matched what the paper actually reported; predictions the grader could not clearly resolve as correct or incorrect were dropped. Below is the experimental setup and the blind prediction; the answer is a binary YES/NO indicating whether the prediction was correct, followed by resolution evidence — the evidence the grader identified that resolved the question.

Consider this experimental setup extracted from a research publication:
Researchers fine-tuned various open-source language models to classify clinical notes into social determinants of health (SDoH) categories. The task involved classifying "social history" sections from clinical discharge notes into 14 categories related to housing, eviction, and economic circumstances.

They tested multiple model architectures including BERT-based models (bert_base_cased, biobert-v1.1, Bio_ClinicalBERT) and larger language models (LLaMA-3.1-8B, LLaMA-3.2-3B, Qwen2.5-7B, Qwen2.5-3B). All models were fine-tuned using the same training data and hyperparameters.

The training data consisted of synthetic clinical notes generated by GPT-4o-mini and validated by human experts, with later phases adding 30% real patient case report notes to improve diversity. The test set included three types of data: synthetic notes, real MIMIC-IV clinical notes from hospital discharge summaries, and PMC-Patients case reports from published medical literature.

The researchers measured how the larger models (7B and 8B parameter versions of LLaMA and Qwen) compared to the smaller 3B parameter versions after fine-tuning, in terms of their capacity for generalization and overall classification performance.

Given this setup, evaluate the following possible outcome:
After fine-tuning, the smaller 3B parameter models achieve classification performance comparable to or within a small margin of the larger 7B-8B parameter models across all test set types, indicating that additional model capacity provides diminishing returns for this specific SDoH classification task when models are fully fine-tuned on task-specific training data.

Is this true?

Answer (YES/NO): NO